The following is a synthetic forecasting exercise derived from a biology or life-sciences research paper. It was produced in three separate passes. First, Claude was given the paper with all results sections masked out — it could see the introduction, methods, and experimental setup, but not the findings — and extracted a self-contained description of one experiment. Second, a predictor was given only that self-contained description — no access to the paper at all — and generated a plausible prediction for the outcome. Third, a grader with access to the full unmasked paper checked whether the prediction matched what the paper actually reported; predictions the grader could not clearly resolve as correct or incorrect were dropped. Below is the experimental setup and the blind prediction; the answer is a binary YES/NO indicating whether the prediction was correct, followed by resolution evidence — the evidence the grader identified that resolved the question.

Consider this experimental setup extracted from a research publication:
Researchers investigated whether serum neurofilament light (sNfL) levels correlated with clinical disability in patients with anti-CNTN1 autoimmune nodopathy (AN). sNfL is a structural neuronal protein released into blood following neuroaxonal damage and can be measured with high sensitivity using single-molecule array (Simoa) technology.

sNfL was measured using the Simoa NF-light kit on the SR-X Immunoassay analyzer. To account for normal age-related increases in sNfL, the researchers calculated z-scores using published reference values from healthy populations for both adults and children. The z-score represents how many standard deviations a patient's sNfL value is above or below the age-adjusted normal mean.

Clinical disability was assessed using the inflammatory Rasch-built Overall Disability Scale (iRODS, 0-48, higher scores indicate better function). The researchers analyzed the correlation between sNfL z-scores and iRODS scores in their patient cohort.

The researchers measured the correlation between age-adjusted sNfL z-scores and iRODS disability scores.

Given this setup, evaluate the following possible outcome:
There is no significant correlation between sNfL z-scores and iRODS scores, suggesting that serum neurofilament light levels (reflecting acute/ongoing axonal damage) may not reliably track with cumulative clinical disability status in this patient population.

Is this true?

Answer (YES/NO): NO